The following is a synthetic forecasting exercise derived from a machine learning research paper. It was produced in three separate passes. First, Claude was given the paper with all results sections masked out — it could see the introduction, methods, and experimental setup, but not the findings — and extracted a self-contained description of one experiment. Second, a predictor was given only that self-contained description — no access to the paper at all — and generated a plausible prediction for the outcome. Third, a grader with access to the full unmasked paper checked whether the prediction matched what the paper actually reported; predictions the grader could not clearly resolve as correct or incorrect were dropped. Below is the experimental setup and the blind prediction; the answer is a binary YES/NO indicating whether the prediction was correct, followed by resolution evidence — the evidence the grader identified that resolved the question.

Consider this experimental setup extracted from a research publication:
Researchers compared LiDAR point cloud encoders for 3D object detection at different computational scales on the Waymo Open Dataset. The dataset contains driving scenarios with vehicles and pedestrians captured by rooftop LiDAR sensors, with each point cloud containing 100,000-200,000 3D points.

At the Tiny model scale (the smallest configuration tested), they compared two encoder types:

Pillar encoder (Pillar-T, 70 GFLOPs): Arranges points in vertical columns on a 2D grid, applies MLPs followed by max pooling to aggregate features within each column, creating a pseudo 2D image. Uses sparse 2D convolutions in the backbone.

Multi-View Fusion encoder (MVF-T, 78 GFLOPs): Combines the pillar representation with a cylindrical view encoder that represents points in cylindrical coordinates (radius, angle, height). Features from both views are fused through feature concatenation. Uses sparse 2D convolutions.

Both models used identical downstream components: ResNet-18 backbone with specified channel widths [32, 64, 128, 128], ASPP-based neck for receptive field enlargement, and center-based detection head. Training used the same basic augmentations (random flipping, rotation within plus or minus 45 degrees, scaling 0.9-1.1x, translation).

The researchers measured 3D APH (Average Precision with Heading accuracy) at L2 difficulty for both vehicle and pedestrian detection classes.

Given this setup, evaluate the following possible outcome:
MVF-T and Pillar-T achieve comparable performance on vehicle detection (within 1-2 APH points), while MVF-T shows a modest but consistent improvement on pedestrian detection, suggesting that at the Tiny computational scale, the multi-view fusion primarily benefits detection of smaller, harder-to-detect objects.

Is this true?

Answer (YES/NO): NO